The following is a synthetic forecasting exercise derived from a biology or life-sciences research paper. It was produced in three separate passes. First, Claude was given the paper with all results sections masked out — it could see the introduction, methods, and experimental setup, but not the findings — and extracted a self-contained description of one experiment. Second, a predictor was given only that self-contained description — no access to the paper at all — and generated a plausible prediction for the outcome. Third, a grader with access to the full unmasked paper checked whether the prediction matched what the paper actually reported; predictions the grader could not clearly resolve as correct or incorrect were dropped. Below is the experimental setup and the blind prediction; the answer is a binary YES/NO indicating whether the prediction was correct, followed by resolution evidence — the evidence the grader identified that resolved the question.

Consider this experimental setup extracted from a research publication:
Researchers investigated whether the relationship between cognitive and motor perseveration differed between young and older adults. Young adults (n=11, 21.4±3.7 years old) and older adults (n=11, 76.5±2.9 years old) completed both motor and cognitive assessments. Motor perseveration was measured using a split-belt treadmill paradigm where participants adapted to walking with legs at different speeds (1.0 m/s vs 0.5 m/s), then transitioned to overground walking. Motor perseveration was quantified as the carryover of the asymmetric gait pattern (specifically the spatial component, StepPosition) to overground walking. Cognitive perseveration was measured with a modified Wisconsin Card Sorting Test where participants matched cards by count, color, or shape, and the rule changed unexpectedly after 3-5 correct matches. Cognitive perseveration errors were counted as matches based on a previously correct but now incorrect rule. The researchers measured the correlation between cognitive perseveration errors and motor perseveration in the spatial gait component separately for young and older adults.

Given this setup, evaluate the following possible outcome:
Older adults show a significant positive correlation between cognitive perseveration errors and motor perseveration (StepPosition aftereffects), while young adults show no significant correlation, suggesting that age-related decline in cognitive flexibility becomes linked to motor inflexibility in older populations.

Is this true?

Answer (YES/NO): YES